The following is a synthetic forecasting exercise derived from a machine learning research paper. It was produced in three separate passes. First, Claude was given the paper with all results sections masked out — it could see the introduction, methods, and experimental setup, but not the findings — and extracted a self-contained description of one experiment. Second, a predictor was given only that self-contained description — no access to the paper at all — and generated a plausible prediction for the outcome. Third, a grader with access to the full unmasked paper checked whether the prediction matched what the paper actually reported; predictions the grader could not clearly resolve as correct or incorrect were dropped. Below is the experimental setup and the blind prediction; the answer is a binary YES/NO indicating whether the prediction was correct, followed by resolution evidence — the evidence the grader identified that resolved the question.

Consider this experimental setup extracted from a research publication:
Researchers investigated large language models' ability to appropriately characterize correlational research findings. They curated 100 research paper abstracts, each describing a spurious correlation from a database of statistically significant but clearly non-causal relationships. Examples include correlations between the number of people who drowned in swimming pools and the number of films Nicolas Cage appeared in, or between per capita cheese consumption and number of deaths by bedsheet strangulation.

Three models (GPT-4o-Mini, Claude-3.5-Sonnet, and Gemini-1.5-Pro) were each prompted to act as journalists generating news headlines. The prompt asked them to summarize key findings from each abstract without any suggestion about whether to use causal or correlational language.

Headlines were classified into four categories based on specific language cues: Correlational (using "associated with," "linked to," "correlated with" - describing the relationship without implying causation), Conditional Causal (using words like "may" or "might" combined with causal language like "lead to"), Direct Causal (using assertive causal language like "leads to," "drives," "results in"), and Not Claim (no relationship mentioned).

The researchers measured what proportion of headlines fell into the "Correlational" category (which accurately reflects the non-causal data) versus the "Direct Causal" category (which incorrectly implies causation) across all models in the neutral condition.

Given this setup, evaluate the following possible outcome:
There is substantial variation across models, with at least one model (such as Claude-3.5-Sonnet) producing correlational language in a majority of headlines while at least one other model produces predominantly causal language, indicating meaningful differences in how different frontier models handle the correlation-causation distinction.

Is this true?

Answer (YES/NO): NO